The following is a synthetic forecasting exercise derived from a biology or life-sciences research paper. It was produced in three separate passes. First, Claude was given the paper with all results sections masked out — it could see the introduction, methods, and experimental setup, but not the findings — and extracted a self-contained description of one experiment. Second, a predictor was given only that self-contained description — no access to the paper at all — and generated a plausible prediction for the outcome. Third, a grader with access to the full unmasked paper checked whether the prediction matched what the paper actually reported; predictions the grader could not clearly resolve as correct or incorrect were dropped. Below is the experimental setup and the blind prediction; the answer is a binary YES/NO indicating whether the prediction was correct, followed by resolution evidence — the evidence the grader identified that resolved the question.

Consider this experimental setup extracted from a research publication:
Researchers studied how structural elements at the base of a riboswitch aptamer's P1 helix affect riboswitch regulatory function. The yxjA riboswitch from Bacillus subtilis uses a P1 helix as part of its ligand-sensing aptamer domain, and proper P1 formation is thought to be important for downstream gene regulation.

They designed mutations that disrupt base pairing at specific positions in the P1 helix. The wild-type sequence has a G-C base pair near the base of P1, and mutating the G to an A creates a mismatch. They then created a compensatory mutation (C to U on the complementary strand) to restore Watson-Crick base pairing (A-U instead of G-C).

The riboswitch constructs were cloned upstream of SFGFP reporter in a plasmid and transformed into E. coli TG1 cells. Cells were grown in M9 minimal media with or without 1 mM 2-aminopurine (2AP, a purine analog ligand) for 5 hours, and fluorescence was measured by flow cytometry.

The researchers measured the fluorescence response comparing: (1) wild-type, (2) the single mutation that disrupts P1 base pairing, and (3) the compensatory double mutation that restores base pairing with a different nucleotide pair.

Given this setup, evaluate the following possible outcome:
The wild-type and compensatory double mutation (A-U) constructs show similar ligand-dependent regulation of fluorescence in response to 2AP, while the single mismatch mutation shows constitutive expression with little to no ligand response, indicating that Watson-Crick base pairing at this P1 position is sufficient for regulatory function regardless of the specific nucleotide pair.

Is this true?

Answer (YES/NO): YES